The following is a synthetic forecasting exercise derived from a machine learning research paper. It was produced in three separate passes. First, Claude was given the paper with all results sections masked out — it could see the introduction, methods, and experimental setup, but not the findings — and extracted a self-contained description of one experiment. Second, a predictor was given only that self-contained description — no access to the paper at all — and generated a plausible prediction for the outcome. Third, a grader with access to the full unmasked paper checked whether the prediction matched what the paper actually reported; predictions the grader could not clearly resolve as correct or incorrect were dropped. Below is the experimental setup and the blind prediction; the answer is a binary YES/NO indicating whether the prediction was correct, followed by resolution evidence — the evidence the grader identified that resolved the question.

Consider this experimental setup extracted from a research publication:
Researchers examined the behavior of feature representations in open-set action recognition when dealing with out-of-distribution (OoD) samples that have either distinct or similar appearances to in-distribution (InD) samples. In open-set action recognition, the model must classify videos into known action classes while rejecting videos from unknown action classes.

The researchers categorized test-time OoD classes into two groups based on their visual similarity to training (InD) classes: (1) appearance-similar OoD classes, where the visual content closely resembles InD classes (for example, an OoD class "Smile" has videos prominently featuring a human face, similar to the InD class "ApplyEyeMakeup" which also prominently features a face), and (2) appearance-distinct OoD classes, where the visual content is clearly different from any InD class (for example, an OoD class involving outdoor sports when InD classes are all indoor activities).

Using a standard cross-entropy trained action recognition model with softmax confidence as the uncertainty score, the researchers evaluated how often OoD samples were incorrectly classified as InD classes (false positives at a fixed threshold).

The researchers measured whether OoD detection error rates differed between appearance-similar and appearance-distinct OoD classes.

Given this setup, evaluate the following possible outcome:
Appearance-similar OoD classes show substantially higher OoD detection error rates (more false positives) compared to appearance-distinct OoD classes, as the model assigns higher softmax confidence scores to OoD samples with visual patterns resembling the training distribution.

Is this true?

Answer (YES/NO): YES